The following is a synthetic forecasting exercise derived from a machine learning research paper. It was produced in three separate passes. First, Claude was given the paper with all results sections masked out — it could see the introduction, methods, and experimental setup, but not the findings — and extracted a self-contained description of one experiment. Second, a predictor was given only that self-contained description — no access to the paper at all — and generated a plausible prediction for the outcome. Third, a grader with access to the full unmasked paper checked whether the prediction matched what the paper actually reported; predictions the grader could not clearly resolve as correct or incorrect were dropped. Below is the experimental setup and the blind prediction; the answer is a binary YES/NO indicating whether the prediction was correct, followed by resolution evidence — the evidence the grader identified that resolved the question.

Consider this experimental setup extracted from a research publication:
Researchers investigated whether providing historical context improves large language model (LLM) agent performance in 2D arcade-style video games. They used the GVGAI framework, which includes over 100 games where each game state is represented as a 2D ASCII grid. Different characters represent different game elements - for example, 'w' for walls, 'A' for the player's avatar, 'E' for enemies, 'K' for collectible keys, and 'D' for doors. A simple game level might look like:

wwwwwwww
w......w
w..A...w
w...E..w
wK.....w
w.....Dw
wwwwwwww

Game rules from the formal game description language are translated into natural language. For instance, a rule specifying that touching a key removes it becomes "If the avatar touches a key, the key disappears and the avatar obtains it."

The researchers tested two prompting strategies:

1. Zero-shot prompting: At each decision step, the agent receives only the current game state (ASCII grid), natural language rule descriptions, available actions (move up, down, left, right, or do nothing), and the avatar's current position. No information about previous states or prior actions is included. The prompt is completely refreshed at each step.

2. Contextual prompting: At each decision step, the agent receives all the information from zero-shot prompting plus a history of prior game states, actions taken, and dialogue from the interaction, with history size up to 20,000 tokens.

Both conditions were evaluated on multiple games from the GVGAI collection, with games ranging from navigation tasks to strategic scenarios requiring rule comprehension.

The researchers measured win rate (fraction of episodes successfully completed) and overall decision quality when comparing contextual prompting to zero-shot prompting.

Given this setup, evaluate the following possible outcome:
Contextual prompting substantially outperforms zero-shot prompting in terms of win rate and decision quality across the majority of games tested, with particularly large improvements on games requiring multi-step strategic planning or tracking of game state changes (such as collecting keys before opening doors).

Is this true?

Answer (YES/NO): NO